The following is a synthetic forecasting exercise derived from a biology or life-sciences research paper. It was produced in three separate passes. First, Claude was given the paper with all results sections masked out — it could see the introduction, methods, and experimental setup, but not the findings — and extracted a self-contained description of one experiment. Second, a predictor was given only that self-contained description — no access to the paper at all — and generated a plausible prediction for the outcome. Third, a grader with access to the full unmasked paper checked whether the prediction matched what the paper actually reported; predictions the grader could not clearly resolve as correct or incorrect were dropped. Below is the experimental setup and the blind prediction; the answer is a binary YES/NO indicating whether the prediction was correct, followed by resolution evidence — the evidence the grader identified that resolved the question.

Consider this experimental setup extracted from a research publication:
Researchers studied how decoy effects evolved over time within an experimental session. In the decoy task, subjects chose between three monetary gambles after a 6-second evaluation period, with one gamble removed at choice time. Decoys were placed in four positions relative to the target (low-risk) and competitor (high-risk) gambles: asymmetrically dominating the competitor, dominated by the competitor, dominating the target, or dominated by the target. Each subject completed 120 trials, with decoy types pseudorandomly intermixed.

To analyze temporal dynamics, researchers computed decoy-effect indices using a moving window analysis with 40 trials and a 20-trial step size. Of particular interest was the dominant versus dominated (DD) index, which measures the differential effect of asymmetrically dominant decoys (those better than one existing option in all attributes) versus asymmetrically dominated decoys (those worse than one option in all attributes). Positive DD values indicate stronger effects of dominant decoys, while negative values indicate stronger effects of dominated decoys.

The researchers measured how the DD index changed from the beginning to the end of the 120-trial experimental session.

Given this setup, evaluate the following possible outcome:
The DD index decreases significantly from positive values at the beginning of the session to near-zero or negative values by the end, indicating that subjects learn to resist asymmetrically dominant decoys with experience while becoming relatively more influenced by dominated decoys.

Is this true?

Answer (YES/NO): NO